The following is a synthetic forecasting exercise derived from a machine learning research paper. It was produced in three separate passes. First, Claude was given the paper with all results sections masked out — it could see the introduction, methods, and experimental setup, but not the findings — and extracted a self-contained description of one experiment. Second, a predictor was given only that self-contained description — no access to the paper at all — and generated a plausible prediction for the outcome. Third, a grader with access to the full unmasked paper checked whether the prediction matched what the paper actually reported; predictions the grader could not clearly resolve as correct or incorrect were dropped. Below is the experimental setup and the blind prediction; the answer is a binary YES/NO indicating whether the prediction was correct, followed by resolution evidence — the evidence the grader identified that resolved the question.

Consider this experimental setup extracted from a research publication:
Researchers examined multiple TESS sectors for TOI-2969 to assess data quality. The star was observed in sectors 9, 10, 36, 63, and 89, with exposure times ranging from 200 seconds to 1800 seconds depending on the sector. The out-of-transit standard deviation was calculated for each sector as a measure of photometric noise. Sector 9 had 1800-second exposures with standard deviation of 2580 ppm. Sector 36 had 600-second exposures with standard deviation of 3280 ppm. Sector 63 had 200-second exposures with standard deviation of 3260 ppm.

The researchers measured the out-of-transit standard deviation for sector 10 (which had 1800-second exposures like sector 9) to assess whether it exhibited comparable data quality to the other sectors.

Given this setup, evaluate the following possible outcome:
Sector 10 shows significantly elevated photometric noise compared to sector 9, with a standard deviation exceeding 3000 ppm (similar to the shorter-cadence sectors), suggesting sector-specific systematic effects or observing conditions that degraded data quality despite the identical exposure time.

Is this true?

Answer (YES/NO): NO